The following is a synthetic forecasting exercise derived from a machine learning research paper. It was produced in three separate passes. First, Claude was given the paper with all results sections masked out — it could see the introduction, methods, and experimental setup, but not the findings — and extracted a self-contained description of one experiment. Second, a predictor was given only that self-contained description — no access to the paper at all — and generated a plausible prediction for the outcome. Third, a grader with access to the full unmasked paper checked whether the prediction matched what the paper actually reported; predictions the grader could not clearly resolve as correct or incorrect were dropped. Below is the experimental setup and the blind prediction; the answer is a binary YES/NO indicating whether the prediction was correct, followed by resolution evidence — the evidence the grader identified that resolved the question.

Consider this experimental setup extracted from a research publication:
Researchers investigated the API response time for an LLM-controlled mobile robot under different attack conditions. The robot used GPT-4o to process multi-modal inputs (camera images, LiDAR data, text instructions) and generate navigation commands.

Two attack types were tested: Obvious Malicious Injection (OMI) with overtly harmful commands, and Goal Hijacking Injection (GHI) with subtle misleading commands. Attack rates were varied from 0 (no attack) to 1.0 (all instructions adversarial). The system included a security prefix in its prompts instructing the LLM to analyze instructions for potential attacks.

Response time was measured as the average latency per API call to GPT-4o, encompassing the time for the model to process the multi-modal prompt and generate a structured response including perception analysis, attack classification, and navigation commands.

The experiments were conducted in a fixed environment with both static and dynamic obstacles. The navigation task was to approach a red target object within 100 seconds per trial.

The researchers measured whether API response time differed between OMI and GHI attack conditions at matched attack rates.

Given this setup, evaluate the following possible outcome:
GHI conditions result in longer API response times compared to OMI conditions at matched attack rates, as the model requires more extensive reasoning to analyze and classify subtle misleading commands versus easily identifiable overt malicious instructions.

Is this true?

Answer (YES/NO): NO